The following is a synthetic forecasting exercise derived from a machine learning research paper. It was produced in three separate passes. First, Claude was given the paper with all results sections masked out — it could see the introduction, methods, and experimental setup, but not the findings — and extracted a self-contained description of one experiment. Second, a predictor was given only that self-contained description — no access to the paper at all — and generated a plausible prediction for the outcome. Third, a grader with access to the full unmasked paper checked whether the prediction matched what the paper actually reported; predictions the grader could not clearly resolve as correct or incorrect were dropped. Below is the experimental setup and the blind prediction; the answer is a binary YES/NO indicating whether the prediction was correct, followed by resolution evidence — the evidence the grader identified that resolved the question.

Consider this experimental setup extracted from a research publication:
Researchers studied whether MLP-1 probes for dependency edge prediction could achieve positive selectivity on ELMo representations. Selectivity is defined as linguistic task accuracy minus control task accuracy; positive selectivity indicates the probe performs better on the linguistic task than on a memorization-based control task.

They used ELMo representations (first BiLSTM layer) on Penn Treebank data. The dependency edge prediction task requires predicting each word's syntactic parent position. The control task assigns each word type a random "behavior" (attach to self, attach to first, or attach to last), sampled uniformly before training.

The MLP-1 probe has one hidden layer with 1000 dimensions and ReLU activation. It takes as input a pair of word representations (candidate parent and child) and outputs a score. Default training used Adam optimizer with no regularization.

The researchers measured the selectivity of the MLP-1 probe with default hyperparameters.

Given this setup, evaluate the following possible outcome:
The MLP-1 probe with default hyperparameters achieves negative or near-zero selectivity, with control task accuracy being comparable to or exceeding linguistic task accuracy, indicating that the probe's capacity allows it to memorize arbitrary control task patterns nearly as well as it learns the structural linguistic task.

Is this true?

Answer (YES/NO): YES